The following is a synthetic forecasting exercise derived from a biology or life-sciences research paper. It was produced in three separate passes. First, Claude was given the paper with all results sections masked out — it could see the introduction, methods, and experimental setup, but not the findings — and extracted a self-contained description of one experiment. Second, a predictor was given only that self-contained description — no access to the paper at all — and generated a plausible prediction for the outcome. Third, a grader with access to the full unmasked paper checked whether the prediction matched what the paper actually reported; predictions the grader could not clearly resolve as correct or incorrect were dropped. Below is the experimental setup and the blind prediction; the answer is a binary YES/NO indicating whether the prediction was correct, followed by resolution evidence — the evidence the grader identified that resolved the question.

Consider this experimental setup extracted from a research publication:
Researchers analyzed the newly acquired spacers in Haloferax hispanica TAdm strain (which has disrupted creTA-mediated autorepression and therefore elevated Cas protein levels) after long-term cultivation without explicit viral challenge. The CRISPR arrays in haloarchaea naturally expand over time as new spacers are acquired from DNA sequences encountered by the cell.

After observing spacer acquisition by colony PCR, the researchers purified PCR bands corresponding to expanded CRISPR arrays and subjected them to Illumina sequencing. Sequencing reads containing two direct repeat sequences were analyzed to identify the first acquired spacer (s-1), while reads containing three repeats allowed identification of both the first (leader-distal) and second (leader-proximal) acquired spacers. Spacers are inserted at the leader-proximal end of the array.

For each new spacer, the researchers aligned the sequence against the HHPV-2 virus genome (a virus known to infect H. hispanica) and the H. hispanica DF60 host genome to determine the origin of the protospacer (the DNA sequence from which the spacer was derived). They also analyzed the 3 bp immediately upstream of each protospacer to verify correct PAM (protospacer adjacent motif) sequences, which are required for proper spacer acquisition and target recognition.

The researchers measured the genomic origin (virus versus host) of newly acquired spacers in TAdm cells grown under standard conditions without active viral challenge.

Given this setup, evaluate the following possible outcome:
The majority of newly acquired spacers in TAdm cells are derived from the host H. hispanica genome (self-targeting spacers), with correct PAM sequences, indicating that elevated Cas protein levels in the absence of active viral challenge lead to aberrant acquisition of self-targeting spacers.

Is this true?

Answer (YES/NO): NO